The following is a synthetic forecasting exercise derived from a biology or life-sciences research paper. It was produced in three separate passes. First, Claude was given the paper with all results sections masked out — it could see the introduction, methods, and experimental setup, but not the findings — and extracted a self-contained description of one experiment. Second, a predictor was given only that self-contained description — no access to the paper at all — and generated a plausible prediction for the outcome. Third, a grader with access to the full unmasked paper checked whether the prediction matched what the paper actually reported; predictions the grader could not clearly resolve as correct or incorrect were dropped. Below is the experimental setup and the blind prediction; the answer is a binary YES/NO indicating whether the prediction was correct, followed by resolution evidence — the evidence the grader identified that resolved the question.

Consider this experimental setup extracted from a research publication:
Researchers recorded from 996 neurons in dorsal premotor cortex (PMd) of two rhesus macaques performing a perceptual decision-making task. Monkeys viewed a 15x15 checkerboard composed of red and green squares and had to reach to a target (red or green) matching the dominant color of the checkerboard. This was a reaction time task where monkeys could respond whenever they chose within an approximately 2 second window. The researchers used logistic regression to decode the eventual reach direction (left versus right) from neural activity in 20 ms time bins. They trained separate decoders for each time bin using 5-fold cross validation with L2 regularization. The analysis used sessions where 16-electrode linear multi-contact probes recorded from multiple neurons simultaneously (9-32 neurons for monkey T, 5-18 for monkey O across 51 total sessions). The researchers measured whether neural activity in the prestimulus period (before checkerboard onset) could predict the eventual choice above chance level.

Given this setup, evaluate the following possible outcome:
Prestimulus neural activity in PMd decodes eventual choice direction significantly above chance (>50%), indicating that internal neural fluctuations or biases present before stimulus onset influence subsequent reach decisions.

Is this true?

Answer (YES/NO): NO